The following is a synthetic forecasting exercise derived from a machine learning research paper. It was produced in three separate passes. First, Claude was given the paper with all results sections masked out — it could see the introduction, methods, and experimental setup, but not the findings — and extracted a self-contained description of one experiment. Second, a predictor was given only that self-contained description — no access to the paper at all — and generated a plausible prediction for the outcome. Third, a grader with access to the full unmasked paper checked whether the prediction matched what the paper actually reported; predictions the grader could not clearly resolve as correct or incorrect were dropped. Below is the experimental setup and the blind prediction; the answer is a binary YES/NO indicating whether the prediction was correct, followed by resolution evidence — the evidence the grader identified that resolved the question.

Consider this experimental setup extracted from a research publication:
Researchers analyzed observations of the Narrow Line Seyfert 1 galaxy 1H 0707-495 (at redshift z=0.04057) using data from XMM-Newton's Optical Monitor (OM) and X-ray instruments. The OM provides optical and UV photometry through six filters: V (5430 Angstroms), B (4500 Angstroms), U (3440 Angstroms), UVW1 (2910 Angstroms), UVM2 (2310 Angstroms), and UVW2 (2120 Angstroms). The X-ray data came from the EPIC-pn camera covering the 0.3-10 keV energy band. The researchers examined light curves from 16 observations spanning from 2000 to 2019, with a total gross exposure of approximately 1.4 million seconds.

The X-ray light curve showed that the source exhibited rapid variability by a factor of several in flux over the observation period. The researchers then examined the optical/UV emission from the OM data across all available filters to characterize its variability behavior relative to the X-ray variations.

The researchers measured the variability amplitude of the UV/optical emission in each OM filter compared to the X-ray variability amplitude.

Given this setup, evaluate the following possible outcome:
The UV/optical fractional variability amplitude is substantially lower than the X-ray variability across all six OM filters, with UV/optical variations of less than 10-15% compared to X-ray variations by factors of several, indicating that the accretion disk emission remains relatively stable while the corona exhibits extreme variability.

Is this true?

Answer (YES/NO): NO